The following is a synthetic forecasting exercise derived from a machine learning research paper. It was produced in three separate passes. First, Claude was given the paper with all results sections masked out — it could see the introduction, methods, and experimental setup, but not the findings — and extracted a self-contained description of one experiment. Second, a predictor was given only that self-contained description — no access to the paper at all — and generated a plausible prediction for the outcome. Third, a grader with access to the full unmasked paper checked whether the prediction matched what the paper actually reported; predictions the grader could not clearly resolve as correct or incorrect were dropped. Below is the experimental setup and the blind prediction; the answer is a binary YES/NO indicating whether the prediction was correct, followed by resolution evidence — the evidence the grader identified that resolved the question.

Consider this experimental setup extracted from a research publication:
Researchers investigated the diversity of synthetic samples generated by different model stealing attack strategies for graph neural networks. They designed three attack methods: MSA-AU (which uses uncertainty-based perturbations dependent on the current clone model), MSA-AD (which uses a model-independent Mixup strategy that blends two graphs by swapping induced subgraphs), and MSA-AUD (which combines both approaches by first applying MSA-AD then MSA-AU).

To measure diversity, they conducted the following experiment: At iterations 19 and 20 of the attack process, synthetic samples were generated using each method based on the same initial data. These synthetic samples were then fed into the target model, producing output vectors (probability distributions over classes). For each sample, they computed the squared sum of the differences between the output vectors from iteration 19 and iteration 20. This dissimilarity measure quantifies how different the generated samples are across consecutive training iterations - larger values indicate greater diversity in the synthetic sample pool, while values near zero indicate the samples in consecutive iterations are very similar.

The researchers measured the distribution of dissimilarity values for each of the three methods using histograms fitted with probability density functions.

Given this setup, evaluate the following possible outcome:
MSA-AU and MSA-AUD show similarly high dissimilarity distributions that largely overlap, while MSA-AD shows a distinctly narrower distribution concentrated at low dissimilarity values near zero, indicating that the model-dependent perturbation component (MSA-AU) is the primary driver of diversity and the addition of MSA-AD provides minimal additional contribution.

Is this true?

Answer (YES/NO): NO